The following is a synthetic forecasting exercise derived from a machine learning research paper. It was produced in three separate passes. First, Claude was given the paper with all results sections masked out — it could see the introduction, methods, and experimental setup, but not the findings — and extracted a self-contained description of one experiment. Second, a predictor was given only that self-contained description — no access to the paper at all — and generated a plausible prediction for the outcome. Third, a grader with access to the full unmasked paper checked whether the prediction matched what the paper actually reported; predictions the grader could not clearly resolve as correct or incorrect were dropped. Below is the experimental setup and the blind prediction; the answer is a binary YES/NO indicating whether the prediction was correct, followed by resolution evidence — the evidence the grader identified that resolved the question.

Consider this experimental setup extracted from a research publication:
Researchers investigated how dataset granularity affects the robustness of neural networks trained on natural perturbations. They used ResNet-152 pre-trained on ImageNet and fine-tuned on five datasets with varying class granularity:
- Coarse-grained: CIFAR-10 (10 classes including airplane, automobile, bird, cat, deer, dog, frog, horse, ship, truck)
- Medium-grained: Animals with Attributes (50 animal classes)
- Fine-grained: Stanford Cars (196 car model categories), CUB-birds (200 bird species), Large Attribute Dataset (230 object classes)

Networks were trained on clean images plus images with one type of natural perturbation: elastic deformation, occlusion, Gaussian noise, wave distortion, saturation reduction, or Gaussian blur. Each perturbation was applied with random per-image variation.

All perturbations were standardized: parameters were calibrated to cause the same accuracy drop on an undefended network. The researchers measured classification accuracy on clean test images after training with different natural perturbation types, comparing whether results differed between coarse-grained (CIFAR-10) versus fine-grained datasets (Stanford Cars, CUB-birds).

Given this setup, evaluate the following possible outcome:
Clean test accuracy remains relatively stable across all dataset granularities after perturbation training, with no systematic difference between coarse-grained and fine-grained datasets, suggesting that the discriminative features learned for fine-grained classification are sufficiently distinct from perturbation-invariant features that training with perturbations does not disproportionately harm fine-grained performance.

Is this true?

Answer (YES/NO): NO